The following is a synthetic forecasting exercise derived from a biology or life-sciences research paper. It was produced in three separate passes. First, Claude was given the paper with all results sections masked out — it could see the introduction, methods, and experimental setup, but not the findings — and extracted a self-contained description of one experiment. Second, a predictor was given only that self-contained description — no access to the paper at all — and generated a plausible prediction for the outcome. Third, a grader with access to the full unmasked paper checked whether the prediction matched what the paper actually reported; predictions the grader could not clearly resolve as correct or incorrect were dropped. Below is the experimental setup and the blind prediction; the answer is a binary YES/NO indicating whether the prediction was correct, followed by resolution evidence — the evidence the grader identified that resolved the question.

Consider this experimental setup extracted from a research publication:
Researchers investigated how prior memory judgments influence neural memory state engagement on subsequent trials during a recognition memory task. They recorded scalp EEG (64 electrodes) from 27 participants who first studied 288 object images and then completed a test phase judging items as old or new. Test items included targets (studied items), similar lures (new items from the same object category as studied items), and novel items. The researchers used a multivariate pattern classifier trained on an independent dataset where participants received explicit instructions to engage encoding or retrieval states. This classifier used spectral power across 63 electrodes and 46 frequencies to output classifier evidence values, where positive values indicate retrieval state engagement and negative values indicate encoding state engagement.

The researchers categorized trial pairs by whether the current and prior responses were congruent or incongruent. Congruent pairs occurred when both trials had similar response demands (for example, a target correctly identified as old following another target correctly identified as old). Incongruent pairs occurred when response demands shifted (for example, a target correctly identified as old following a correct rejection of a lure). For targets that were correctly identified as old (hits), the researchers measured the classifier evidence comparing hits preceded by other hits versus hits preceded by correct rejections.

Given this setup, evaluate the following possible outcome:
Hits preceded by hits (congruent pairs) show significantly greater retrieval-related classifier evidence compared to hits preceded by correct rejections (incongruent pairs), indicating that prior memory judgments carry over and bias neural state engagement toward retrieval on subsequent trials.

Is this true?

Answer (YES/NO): NO